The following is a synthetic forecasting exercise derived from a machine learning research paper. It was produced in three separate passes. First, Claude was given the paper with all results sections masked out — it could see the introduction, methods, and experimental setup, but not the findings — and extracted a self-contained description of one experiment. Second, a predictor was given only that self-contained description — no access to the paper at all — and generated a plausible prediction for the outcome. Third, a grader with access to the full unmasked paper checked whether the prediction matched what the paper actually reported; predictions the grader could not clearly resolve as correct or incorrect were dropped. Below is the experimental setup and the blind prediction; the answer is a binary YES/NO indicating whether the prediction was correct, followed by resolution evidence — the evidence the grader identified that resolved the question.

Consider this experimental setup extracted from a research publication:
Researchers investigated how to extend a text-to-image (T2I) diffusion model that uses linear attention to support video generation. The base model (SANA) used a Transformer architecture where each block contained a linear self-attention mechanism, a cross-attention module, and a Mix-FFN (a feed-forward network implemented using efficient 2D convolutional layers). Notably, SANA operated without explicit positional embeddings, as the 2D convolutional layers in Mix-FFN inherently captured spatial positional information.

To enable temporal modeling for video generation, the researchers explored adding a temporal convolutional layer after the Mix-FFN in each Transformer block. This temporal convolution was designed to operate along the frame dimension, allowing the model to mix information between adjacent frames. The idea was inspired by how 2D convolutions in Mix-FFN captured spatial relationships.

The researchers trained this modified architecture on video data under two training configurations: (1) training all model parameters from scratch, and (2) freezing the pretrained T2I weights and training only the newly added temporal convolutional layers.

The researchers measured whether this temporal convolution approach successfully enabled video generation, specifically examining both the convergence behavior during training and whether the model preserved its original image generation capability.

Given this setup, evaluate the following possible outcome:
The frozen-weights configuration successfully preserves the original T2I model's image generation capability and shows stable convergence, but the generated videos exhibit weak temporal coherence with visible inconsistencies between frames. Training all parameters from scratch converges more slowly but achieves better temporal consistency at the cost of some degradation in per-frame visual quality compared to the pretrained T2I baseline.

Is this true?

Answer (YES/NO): NO